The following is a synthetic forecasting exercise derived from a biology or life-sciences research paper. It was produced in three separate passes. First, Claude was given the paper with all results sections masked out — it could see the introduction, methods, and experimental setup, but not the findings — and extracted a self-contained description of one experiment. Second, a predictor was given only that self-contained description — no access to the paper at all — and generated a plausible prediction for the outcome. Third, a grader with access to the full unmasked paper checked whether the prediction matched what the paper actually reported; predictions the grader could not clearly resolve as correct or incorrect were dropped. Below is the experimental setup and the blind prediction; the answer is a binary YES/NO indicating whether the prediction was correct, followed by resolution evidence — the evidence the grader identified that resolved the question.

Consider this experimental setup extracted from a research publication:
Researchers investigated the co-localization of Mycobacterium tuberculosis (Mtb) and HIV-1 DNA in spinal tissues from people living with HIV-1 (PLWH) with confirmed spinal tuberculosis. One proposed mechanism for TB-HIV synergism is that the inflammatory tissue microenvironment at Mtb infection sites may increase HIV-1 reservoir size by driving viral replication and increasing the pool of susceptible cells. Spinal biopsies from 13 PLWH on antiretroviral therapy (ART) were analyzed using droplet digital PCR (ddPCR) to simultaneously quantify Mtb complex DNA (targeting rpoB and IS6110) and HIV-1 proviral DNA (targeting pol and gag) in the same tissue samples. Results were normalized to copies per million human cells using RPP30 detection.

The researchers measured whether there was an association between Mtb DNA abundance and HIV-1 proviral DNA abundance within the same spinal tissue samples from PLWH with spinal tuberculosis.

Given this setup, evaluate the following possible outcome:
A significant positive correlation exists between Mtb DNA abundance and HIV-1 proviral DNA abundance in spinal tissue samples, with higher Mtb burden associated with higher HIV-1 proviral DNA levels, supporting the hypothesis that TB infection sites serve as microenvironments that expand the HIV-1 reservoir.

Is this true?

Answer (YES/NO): YES